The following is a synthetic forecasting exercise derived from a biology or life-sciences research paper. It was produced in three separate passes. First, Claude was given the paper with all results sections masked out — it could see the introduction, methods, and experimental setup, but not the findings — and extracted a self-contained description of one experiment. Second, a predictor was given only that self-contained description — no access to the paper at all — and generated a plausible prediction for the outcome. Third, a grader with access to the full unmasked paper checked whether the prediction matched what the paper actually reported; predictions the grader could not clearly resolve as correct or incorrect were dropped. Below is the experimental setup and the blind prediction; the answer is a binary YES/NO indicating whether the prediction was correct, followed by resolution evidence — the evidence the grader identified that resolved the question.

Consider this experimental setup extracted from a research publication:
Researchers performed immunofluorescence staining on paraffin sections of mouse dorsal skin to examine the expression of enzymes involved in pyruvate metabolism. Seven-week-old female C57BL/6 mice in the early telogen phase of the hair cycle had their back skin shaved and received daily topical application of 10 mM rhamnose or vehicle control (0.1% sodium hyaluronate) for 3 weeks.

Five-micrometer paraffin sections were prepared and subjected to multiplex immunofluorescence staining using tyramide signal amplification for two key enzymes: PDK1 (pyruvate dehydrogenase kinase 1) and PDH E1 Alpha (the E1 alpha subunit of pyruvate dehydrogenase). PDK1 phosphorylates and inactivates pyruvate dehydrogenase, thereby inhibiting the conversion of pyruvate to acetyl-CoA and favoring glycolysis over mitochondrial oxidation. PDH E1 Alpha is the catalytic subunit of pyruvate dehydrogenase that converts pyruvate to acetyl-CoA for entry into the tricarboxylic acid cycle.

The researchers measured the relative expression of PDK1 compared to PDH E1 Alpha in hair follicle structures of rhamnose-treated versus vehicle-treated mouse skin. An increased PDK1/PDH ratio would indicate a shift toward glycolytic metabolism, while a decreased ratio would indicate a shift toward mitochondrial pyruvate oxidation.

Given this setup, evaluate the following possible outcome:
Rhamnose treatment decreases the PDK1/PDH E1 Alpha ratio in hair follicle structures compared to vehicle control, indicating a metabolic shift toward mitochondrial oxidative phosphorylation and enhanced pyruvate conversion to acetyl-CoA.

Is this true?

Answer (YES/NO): NO